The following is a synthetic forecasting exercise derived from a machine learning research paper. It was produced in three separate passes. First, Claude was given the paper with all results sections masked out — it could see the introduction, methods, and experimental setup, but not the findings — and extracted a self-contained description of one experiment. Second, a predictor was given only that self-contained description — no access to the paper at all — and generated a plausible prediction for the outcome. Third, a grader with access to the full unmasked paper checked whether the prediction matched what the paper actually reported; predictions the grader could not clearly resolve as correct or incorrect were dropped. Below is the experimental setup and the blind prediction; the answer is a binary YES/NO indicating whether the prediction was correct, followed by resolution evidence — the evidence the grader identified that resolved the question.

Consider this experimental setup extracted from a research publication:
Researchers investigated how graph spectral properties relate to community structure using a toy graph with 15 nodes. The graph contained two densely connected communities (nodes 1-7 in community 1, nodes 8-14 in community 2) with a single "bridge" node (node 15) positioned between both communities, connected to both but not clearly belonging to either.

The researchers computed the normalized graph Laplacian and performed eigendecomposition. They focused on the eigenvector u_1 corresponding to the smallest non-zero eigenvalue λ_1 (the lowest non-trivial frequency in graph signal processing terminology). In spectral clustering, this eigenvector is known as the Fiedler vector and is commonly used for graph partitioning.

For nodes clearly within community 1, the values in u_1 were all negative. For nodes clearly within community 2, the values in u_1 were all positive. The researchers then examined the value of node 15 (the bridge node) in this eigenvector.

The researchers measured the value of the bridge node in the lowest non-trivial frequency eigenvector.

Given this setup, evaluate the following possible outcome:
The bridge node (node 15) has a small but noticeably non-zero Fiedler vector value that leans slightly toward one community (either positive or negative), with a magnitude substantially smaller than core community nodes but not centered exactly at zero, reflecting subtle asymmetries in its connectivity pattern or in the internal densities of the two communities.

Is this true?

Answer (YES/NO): NO